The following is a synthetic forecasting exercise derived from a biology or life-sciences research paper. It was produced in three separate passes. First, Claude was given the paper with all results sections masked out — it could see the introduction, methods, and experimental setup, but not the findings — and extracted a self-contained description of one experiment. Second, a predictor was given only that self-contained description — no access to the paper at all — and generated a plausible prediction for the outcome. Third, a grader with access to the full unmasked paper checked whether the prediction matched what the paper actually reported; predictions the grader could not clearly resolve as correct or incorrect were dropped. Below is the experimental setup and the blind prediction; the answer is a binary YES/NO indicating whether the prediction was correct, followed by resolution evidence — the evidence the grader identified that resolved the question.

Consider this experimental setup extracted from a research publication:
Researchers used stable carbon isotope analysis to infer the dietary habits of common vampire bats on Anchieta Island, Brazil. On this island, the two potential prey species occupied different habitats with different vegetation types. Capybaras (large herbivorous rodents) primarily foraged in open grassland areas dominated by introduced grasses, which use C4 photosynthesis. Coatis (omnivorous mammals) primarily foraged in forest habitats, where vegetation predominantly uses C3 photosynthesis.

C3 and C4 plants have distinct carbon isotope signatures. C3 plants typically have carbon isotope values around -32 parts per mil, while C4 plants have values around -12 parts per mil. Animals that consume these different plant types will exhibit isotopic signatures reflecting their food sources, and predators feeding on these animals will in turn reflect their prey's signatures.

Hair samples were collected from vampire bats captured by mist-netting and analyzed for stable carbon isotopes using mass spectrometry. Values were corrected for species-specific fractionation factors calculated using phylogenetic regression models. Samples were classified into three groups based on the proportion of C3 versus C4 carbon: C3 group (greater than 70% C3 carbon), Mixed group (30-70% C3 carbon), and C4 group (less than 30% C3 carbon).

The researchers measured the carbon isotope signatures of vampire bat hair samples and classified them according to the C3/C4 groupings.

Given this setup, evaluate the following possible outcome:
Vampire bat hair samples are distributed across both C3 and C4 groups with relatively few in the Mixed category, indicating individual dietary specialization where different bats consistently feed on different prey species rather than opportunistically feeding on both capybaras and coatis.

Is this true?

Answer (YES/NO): NO